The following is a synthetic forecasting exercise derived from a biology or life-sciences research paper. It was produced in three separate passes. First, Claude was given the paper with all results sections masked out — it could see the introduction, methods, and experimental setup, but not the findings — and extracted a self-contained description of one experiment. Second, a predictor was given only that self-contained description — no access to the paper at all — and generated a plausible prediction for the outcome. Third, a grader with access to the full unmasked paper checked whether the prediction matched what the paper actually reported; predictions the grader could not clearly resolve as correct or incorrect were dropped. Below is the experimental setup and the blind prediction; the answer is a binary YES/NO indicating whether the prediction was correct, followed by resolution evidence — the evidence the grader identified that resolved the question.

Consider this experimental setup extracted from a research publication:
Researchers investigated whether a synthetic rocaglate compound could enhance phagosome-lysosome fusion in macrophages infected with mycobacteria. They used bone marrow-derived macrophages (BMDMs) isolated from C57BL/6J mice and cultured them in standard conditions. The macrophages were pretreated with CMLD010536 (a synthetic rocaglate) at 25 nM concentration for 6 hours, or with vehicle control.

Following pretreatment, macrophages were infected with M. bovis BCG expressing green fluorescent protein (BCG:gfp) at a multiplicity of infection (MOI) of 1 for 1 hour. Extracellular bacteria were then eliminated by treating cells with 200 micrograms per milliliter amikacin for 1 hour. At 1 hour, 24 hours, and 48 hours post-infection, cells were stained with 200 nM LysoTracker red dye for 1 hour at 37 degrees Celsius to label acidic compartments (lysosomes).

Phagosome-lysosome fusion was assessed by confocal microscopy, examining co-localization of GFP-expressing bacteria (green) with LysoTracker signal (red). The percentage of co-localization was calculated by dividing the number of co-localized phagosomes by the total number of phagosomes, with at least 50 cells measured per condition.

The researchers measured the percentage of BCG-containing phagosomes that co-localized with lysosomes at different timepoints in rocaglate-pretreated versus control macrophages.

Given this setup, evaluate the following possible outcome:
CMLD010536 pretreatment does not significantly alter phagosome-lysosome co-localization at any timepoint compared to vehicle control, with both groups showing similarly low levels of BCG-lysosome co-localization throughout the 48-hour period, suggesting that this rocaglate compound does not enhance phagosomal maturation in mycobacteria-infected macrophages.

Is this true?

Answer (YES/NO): NO